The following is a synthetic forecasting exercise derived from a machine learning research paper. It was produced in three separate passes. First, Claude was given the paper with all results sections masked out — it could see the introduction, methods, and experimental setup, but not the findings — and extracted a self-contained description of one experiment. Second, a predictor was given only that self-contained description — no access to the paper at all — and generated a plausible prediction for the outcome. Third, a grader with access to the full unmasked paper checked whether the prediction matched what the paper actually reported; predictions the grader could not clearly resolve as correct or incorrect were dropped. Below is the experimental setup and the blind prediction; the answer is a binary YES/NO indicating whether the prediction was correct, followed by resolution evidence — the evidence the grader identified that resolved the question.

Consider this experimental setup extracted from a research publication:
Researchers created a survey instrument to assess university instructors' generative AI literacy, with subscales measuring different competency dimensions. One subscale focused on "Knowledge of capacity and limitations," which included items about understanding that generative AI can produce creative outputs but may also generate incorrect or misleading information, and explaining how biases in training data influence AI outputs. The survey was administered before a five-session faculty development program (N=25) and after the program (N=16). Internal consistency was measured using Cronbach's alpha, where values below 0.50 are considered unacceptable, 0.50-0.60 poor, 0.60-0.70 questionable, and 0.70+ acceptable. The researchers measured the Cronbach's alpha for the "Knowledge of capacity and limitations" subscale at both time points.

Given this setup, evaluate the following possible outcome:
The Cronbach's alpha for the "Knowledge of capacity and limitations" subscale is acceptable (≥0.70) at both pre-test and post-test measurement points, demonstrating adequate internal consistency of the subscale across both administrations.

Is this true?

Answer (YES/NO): NO